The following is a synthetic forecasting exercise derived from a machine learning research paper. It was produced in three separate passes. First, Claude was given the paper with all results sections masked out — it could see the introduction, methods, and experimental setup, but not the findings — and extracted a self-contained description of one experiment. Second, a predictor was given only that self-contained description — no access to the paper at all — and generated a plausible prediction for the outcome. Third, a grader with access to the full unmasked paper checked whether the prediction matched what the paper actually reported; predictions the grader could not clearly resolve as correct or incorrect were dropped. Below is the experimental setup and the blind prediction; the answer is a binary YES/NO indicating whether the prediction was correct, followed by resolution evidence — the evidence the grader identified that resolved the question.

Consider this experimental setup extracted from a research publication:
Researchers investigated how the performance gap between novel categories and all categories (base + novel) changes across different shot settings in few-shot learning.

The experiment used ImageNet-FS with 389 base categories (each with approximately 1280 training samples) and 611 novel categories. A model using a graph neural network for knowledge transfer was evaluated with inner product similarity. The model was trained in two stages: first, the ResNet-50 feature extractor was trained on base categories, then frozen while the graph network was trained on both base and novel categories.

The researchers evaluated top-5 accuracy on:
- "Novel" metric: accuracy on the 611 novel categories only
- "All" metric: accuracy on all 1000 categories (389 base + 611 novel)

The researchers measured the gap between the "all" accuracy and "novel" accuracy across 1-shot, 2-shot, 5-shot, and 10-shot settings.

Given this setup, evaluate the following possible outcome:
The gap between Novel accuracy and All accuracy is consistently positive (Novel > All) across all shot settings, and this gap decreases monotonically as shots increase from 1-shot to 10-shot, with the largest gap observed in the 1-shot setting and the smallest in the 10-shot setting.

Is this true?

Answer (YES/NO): NO